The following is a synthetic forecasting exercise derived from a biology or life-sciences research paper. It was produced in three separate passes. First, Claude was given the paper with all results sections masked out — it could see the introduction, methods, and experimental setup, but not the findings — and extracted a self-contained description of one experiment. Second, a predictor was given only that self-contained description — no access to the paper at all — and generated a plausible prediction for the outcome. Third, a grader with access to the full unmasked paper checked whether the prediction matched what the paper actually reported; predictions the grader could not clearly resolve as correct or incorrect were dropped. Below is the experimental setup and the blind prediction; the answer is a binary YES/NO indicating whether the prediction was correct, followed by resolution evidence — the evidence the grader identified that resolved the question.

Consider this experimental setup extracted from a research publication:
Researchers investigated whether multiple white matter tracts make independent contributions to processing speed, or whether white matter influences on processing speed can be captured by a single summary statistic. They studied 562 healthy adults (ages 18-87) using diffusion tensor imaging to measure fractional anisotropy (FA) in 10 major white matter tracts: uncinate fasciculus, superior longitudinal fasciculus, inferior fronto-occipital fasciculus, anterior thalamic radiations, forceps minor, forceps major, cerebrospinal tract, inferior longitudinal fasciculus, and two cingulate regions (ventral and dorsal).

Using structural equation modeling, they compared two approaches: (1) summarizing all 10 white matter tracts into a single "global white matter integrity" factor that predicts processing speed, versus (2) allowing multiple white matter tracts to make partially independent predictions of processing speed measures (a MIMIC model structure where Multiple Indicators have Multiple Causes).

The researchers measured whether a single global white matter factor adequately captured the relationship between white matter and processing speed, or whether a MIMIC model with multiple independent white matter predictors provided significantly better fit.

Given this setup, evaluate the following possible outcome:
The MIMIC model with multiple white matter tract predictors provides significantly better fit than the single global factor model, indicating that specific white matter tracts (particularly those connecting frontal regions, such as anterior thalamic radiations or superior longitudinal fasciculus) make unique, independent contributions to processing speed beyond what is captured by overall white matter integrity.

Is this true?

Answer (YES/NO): NO